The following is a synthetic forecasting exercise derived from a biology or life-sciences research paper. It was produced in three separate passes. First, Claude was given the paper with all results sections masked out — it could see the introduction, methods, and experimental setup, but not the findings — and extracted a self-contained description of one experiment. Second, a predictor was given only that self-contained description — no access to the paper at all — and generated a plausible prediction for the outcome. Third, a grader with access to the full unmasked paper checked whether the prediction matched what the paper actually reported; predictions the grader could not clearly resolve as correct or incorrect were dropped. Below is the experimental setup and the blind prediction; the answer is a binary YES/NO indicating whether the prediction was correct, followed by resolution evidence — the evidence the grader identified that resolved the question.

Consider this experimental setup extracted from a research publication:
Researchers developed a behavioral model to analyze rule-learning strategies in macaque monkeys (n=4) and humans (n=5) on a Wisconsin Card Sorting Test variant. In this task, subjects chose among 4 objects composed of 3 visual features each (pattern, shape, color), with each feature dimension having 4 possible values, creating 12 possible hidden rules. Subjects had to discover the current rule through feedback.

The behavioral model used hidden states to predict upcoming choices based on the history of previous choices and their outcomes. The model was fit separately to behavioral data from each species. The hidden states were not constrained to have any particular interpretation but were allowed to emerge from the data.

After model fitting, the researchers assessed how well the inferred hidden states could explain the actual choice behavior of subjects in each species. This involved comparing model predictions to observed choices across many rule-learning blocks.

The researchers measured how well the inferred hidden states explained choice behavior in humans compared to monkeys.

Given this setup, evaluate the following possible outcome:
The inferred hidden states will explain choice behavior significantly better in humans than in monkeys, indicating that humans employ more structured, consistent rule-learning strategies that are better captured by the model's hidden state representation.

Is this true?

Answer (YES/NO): YES